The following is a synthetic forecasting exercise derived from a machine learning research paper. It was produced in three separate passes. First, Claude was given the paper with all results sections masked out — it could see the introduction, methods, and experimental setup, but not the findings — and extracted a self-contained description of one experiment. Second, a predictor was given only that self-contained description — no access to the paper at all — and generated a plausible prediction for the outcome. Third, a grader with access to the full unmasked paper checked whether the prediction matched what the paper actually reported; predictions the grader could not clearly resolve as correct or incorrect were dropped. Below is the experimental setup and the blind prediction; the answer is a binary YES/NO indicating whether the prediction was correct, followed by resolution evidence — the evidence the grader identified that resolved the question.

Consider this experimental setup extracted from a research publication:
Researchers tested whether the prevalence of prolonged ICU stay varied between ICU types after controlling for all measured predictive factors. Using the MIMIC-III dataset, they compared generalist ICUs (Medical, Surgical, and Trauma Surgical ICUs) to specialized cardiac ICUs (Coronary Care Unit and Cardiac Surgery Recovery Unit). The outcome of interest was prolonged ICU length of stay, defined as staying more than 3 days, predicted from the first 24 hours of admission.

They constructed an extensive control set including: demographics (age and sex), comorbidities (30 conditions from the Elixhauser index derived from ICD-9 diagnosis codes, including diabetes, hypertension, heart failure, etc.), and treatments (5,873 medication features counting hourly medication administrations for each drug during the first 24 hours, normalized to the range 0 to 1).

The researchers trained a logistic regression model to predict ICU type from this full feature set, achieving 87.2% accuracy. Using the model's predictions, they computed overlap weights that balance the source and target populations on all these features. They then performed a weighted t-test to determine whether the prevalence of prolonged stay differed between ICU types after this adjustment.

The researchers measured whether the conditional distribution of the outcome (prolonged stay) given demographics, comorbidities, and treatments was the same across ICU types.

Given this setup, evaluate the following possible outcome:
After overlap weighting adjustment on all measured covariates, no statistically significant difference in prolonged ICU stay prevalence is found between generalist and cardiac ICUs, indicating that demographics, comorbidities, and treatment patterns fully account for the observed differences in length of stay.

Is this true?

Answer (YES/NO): NO